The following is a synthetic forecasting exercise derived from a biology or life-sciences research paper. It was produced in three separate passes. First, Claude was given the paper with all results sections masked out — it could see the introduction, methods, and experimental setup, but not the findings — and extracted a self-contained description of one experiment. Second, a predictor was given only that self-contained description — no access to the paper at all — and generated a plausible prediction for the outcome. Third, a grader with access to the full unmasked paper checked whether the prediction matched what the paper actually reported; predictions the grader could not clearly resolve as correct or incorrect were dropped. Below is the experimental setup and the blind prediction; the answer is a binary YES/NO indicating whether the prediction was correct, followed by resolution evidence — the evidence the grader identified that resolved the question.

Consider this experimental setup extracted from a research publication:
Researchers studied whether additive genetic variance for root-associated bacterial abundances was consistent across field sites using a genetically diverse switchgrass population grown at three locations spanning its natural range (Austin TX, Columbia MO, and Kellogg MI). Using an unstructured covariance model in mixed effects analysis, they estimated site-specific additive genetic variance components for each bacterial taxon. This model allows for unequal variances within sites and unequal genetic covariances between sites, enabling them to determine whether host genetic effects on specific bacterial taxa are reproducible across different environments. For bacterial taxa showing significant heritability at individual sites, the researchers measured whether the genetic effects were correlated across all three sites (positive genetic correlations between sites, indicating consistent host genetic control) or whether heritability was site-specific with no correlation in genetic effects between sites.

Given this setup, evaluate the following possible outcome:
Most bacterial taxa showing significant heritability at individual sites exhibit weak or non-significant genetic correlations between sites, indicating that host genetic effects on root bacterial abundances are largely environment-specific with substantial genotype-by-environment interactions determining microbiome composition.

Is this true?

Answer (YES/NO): NO